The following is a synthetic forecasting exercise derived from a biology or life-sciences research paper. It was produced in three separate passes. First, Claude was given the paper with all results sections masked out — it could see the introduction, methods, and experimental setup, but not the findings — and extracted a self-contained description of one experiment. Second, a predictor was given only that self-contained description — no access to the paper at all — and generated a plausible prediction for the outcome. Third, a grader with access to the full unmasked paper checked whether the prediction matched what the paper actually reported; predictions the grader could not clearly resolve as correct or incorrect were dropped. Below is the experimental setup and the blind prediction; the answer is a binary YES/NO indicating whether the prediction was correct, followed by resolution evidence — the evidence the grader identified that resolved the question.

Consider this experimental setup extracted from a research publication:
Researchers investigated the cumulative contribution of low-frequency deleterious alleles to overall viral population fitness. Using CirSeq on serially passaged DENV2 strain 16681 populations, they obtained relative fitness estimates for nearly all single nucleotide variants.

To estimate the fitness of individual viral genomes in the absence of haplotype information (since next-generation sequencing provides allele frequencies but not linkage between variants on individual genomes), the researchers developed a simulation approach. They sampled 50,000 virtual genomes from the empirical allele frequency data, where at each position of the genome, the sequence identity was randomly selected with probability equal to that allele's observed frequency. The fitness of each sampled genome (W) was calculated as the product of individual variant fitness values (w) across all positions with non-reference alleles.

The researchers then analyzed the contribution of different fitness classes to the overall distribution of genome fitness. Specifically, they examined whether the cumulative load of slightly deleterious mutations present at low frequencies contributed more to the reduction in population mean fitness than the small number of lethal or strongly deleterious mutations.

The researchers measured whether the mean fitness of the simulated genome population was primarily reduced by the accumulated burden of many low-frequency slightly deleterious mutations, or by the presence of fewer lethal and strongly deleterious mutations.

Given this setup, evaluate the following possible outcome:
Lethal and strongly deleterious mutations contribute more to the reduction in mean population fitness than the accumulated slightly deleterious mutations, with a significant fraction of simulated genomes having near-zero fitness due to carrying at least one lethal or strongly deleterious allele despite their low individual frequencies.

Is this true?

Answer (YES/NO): NO